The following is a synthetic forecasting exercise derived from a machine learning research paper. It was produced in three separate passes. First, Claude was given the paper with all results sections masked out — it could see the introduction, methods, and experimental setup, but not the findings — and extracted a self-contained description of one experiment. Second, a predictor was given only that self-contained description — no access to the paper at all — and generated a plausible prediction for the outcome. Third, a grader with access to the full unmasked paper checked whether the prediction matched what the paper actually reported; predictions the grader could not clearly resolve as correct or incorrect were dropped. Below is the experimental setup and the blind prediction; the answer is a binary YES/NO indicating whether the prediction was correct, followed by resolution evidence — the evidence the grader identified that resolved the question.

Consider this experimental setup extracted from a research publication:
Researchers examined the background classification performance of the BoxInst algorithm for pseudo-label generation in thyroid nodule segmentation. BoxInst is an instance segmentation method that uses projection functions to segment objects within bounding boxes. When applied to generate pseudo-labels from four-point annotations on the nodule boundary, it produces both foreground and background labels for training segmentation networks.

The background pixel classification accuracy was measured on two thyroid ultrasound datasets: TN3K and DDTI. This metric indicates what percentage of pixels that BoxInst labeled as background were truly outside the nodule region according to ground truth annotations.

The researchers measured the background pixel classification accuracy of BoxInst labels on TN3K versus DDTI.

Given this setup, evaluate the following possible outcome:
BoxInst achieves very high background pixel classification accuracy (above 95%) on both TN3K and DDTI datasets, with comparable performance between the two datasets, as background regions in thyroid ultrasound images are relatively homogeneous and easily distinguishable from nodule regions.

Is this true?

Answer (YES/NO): YES